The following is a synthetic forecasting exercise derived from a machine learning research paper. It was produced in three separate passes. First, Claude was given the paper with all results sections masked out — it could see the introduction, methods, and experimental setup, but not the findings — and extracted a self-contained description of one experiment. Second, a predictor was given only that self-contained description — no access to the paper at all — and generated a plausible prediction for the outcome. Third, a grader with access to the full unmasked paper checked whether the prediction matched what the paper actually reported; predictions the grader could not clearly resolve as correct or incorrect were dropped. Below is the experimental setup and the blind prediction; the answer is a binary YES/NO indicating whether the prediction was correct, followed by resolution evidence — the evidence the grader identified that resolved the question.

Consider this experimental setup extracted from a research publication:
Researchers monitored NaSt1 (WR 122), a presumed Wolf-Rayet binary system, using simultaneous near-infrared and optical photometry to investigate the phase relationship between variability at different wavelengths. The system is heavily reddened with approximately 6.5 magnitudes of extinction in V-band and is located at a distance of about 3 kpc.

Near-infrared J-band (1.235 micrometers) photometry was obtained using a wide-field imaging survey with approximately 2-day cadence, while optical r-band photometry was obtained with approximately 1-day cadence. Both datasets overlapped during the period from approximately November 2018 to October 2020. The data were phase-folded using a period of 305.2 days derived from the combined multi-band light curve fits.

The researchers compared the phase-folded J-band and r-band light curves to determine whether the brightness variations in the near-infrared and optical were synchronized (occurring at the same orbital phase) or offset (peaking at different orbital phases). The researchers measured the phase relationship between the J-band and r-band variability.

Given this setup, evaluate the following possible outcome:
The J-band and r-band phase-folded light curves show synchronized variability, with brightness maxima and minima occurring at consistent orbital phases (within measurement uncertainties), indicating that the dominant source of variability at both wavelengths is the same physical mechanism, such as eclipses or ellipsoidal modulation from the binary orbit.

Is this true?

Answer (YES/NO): NO